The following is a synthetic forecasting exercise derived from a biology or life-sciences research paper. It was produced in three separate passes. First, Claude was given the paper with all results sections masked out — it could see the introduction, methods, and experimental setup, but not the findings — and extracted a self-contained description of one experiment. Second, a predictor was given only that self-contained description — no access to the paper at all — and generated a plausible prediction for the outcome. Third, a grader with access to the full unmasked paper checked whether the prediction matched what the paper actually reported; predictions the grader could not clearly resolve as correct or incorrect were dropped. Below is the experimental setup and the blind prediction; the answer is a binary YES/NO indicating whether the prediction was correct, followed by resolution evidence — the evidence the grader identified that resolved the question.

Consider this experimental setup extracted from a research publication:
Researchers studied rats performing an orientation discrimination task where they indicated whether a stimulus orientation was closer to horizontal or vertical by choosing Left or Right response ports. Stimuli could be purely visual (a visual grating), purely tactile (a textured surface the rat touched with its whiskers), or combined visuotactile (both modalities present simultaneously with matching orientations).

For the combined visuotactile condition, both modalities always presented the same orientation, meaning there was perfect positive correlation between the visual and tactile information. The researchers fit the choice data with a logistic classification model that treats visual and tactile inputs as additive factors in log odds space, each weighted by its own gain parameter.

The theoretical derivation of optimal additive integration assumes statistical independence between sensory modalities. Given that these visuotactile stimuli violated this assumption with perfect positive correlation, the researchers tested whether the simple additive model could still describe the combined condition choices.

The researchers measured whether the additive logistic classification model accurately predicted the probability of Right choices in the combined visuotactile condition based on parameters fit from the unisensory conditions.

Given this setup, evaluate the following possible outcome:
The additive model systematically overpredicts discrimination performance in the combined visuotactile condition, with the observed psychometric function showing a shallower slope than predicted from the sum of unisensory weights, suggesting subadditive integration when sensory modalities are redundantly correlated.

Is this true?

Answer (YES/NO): NO